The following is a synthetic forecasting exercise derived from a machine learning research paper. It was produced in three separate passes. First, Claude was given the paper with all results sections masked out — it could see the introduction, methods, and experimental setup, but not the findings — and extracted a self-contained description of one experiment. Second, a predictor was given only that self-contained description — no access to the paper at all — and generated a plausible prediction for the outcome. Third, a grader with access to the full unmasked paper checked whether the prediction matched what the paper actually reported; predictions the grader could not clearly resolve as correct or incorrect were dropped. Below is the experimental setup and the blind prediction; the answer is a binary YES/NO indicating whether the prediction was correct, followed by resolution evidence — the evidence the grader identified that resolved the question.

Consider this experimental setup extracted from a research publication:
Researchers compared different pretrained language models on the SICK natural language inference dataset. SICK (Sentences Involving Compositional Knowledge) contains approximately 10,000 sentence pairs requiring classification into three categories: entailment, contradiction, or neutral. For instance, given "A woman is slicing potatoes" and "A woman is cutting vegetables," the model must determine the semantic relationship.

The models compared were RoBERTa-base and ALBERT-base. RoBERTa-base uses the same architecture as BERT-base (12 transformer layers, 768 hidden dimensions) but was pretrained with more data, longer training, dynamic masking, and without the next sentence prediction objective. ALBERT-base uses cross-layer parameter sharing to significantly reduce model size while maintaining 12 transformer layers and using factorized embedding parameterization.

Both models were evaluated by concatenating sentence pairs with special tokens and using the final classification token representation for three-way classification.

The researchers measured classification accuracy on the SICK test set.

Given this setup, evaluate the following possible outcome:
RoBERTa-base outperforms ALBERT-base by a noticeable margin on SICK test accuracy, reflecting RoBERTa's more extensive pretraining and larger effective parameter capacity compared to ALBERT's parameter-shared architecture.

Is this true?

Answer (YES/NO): YES